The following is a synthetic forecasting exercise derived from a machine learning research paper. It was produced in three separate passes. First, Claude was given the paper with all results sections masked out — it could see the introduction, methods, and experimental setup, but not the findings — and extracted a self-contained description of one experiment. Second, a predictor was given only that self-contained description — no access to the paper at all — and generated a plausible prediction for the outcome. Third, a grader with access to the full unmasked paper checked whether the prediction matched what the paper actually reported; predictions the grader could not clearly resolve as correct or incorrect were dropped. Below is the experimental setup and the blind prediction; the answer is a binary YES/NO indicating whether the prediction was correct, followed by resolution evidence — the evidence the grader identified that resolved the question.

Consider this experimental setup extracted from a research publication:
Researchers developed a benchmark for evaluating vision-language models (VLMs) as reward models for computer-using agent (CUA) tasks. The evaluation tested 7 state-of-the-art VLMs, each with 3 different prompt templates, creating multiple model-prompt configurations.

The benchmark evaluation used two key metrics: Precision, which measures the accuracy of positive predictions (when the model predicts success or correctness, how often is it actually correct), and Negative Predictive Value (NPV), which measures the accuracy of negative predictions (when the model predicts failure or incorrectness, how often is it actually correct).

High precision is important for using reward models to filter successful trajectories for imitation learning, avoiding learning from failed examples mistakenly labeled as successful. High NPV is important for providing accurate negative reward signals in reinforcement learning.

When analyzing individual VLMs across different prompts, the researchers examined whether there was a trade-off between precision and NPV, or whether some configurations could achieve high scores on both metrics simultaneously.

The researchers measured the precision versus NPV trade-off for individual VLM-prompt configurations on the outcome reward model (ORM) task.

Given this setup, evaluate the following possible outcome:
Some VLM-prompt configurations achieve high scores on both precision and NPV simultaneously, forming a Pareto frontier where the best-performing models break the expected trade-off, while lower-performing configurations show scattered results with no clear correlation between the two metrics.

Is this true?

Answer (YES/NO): NO